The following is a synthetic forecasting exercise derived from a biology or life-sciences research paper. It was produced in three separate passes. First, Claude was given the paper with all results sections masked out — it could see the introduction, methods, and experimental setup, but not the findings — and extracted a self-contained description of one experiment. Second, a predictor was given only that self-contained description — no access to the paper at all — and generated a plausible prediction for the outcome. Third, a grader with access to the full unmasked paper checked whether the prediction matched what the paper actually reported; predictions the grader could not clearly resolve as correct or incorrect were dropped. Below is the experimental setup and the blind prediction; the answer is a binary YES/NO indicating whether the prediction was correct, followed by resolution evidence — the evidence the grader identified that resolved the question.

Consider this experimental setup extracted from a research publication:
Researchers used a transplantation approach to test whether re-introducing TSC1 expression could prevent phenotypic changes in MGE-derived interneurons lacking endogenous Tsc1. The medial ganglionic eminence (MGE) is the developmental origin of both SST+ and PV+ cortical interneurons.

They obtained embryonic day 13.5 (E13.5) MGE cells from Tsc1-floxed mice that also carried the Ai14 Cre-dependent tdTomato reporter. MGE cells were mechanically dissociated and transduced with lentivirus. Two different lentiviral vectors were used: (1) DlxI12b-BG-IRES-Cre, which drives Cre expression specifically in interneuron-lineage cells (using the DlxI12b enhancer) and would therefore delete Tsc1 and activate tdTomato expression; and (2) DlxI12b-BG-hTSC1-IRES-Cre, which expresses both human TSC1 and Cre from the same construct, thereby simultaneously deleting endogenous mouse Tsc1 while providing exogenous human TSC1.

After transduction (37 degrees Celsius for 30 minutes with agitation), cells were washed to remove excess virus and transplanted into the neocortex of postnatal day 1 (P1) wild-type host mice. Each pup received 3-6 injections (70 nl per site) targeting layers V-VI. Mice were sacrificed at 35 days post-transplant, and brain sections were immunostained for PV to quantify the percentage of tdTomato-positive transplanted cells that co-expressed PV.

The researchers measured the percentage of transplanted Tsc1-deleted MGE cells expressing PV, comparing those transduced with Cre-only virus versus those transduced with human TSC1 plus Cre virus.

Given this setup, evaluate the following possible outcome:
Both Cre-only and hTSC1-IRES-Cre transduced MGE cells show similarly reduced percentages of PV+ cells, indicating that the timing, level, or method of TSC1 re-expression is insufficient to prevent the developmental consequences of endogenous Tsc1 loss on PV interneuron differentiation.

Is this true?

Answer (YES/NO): NO